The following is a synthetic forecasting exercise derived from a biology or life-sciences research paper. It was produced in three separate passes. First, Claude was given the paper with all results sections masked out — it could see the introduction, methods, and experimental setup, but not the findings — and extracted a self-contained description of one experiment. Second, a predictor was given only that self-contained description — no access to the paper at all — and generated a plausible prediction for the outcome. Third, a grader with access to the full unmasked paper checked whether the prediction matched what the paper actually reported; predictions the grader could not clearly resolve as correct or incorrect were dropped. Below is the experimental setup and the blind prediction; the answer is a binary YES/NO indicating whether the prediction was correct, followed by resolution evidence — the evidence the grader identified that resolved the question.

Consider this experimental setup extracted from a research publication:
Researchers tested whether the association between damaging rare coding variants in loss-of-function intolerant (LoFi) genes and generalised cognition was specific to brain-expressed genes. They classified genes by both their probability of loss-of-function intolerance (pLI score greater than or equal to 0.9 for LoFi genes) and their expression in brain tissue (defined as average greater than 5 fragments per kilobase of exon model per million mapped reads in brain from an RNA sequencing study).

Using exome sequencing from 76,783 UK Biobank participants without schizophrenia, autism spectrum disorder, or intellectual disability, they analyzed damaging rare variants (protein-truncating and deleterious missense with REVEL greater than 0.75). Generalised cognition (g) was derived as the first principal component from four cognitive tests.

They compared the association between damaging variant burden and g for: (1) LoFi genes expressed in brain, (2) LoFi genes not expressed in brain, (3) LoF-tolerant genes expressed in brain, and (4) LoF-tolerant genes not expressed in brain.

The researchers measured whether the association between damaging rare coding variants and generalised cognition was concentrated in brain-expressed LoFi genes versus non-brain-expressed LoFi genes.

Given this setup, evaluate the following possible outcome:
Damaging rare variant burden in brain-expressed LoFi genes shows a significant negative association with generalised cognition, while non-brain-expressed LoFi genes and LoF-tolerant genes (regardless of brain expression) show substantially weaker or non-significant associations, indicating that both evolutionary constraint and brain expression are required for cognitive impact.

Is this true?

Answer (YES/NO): NO